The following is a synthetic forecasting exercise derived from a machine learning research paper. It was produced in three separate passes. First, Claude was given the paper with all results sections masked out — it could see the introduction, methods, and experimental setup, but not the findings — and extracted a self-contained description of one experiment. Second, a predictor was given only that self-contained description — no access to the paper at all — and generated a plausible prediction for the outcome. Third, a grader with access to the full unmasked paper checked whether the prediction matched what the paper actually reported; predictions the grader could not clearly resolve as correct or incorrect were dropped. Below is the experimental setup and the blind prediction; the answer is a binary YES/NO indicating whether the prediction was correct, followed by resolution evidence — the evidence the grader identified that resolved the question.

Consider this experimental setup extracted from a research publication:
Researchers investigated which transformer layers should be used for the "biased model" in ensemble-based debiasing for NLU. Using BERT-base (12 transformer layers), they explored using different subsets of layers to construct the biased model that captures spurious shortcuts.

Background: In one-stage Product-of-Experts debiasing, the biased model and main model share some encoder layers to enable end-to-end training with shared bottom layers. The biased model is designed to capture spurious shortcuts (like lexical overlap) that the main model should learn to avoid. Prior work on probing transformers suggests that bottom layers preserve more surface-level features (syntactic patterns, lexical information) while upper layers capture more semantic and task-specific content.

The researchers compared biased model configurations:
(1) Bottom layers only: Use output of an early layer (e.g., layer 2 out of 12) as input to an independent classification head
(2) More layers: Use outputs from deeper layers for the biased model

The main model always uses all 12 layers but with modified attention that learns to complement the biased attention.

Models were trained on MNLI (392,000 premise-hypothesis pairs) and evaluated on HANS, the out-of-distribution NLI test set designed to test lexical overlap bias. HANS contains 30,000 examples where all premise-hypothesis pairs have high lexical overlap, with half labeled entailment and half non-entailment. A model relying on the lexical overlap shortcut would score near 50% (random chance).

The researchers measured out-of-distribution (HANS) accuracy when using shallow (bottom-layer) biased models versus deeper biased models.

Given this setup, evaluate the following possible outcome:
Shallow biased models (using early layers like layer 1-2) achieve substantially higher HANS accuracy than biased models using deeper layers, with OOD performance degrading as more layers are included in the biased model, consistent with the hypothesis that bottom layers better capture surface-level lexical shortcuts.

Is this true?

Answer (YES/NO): NO